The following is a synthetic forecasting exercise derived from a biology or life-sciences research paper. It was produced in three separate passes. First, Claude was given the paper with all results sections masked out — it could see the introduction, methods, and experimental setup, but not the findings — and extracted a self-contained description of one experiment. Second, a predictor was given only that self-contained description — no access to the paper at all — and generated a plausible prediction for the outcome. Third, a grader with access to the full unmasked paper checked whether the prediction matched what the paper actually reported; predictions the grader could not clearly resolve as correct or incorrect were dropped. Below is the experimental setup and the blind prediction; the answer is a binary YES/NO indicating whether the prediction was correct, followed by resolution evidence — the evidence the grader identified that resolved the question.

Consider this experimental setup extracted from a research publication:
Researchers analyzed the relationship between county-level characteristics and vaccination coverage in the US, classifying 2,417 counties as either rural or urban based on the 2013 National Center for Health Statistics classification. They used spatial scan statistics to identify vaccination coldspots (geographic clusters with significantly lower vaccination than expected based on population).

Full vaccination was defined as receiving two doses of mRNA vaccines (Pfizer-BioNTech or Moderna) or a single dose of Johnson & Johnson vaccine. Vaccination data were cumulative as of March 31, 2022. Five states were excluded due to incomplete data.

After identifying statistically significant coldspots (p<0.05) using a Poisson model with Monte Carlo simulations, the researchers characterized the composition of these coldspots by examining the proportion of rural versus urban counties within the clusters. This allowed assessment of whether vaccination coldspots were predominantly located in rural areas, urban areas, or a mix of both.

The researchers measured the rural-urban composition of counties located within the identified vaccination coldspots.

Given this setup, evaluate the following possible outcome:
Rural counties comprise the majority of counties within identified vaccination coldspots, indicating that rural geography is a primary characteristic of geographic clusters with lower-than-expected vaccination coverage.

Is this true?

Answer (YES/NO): YES